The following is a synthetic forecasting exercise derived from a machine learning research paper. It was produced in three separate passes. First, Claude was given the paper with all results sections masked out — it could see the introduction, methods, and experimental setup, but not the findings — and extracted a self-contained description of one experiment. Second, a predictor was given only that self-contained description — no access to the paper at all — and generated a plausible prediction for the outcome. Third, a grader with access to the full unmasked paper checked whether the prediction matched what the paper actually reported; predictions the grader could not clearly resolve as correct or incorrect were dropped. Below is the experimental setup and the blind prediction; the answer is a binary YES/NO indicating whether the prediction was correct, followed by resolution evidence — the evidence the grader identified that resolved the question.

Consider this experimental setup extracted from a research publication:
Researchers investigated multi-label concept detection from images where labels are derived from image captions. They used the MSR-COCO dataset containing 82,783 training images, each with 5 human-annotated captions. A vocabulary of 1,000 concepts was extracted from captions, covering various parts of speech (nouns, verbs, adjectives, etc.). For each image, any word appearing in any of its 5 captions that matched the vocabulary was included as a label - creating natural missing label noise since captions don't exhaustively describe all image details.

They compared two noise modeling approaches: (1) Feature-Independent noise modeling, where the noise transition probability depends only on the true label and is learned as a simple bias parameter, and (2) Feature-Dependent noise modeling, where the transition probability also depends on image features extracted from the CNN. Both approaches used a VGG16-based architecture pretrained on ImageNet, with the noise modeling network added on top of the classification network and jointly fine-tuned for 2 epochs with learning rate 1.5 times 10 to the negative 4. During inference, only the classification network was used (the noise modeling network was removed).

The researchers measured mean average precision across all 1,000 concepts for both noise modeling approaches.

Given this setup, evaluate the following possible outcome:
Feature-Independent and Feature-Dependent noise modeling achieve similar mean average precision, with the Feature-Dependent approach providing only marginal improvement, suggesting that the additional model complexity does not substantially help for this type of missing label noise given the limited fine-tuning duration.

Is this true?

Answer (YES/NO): NO